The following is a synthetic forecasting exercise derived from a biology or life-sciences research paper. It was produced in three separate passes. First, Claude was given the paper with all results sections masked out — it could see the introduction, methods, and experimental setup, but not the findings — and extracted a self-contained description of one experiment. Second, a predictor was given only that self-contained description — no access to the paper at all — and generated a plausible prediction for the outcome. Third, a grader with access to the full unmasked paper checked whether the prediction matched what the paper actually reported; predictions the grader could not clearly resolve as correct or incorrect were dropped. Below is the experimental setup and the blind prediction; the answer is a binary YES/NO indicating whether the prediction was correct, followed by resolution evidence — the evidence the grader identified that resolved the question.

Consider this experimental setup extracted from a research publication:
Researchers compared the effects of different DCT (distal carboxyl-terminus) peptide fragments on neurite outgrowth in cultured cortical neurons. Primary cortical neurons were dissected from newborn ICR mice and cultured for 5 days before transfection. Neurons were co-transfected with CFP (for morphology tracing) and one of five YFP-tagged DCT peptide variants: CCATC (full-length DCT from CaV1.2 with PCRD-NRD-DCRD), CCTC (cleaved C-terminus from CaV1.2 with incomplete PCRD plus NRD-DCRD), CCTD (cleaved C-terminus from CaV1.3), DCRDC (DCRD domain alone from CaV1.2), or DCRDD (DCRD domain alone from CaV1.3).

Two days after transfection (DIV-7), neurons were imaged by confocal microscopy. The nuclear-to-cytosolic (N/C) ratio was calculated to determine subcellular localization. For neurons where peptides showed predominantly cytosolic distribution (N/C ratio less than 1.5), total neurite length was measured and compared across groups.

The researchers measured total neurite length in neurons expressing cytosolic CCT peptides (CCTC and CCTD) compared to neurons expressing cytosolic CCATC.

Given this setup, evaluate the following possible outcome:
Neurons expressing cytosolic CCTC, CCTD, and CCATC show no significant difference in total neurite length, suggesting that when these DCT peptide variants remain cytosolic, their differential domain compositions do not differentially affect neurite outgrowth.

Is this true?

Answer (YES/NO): NO